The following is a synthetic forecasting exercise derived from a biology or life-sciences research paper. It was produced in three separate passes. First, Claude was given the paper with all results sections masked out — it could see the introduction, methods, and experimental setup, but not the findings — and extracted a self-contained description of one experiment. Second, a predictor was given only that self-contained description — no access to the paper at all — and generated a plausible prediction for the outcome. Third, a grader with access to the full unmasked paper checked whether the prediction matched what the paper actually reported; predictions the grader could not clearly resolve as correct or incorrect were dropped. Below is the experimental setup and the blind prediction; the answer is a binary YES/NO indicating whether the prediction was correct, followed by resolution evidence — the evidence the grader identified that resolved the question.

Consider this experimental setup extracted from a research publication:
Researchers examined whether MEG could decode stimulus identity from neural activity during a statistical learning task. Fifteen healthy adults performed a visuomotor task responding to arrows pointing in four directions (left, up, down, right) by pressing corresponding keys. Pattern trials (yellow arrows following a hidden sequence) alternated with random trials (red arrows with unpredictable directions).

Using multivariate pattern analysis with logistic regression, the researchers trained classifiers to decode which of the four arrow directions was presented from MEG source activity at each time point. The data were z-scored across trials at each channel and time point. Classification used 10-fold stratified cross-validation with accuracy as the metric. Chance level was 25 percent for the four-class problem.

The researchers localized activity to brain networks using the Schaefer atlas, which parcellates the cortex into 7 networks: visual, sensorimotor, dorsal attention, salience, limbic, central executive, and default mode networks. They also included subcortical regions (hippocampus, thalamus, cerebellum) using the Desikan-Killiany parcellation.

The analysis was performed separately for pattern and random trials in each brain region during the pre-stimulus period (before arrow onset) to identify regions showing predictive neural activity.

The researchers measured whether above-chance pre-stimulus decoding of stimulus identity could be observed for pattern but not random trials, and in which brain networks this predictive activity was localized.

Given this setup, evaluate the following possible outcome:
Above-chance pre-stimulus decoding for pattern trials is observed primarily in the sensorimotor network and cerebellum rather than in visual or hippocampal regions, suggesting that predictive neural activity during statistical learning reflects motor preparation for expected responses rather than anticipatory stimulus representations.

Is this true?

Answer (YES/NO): NO